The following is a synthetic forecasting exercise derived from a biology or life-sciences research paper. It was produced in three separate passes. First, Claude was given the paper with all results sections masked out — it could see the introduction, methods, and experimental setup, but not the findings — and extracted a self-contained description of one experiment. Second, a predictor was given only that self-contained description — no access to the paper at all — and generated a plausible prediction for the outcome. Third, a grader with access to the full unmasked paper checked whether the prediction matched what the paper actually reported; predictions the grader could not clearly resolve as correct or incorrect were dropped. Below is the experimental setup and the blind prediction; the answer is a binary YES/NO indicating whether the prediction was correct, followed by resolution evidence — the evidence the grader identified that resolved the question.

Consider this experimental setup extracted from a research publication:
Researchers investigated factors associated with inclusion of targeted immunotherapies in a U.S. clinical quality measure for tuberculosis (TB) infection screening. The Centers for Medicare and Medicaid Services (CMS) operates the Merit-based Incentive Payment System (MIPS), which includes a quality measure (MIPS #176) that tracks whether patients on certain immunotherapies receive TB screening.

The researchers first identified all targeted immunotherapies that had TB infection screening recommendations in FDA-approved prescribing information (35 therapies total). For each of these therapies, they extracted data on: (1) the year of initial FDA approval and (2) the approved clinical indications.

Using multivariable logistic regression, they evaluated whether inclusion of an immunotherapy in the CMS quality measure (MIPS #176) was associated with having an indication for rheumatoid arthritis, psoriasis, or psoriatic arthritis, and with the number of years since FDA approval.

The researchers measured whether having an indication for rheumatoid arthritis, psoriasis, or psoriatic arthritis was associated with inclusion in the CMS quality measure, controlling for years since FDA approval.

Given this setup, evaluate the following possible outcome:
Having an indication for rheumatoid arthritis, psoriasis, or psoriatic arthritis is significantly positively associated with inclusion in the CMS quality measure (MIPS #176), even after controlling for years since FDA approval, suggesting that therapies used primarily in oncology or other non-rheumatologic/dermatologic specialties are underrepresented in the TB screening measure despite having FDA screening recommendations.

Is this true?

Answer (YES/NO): YES